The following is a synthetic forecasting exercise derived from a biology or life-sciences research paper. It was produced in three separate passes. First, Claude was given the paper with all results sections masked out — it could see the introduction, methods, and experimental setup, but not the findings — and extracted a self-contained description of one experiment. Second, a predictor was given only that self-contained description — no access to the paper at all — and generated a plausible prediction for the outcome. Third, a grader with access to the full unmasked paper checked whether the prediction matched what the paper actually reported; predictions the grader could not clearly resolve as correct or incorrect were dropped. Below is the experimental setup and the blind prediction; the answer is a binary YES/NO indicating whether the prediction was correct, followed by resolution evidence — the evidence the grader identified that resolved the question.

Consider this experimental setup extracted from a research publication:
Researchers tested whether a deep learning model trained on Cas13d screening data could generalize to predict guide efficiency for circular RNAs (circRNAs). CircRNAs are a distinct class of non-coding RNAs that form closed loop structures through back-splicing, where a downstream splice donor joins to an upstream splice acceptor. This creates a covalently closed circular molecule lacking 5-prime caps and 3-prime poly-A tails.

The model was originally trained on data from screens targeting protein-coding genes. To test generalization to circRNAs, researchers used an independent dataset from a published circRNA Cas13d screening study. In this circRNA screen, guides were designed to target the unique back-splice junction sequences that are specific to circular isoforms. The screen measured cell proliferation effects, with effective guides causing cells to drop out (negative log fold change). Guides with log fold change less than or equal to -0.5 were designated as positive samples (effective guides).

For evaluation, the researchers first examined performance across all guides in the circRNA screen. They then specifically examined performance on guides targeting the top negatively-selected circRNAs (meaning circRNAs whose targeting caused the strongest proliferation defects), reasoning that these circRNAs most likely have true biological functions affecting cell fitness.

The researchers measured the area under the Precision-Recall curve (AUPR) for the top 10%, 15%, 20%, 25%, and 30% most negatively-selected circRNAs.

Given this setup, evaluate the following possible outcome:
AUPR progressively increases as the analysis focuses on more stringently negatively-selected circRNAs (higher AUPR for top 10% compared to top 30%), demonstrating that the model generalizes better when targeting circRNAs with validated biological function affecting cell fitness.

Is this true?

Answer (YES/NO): YES